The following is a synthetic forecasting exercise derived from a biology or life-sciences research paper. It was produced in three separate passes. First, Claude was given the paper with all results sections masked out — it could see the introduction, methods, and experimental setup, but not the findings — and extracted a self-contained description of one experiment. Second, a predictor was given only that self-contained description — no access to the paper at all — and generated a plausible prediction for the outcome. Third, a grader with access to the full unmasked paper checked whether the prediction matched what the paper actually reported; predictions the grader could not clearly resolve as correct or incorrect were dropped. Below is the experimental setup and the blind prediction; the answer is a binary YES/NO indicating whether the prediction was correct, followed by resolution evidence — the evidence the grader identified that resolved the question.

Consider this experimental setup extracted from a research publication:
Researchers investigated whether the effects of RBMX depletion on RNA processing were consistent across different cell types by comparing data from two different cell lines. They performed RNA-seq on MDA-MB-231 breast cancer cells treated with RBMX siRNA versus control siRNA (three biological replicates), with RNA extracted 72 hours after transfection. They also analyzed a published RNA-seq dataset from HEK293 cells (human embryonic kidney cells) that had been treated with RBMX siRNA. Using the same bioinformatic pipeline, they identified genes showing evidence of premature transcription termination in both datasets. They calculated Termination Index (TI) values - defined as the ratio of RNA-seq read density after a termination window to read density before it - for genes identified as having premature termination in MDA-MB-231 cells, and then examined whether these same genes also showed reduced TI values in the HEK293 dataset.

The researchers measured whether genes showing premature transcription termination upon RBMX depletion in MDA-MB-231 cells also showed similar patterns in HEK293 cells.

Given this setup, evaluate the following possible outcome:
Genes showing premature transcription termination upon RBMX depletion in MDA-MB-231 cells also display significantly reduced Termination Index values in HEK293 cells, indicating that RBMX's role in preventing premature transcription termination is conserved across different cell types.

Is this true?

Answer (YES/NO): YES